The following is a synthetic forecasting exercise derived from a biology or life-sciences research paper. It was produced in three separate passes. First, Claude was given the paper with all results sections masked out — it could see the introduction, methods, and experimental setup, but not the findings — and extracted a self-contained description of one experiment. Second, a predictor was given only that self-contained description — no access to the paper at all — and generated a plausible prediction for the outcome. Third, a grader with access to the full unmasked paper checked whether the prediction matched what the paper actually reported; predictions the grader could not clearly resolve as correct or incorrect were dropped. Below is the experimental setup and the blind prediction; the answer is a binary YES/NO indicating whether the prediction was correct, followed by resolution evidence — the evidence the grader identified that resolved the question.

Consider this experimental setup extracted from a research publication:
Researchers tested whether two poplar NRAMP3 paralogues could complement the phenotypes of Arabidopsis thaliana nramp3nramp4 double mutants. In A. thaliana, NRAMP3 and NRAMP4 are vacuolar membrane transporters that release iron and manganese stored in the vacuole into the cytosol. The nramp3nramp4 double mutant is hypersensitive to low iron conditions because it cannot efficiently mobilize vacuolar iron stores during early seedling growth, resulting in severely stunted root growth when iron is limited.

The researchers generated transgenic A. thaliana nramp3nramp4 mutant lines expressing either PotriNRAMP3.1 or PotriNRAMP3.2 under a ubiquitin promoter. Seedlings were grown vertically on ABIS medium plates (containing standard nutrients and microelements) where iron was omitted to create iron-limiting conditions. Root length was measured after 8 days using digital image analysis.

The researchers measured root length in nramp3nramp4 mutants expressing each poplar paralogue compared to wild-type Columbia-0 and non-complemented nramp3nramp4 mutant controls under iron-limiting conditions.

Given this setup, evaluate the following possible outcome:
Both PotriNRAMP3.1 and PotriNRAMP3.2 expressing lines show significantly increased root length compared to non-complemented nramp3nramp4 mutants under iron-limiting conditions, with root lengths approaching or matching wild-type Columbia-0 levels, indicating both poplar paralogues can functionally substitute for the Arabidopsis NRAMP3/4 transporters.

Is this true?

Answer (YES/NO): NO